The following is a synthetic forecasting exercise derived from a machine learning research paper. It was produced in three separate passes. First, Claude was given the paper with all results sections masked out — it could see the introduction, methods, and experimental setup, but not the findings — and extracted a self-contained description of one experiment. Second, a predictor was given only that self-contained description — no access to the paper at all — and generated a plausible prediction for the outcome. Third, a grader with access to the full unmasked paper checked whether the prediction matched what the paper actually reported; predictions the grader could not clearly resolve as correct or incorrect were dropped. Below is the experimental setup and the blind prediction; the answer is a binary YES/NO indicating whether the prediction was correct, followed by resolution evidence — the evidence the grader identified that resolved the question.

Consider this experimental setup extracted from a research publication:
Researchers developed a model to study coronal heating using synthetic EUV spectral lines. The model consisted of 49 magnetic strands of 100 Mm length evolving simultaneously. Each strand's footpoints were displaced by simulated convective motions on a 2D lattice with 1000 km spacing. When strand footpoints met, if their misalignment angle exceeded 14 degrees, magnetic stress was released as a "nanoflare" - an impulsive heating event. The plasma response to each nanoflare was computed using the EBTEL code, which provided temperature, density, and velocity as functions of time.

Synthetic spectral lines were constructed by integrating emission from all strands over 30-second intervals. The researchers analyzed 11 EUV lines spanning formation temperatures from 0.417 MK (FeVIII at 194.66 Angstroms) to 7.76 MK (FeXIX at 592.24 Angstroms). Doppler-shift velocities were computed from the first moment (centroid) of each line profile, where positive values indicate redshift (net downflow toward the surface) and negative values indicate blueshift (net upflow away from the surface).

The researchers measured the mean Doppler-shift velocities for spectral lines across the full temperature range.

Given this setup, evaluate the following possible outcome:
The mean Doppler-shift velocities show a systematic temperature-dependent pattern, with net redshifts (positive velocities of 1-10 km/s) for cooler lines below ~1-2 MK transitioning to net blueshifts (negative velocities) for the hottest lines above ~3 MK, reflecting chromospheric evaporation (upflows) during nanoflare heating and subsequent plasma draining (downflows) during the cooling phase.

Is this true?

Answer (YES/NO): NO